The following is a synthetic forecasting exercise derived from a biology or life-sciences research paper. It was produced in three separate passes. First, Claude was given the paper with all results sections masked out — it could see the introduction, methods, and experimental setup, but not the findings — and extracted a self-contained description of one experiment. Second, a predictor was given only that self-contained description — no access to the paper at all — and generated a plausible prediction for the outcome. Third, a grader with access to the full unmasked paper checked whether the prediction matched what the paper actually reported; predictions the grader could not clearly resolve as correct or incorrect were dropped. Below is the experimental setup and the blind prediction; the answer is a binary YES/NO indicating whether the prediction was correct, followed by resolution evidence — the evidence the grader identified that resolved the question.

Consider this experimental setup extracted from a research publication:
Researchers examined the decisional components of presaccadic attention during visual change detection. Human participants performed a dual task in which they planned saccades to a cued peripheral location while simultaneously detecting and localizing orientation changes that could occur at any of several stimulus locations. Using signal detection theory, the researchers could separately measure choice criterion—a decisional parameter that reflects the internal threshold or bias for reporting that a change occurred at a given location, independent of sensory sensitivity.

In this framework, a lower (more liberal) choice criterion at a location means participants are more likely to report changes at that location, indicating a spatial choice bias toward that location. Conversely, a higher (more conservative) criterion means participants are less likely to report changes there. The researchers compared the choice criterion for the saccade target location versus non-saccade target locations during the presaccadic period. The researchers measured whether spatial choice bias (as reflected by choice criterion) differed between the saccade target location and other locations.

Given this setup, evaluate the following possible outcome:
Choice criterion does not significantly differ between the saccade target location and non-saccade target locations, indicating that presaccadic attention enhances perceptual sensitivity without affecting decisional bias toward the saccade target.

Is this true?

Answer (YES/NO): NO